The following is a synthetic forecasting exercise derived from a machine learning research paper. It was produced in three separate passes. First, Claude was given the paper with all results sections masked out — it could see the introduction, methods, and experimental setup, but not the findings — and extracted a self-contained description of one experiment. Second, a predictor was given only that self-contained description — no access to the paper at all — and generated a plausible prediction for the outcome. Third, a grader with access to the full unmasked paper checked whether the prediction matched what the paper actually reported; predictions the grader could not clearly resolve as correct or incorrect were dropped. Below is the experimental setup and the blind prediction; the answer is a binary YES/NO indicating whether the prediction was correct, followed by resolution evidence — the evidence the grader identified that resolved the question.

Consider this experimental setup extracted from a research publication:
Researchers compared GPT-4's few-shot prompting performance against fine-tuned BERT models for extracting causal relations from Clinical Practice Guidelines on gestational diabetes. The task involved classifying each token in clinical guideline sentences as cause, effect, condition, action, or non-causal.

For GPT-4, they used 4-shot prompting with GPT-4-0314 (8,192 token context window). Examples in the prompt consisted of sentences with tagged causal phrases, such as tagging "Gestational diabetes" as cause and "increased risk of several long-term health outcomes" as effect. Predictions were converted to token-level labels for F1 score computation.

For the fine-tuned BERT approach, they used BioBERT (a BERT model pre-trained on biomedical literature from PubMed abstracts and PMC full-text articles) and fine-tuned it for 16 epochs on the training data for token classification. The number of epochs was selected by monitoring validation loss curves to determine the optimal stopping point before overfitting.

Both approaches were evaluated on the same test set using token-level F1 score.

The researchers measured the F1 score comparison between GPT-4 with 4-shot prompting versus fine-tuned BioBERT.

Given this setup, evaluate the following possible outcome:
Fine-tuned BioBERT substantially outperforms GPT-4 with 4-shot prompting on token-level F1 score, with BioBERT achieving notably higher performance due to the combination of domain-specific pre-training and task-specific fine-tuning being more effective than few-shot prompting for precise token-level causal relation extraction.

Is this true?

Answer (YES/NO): YES